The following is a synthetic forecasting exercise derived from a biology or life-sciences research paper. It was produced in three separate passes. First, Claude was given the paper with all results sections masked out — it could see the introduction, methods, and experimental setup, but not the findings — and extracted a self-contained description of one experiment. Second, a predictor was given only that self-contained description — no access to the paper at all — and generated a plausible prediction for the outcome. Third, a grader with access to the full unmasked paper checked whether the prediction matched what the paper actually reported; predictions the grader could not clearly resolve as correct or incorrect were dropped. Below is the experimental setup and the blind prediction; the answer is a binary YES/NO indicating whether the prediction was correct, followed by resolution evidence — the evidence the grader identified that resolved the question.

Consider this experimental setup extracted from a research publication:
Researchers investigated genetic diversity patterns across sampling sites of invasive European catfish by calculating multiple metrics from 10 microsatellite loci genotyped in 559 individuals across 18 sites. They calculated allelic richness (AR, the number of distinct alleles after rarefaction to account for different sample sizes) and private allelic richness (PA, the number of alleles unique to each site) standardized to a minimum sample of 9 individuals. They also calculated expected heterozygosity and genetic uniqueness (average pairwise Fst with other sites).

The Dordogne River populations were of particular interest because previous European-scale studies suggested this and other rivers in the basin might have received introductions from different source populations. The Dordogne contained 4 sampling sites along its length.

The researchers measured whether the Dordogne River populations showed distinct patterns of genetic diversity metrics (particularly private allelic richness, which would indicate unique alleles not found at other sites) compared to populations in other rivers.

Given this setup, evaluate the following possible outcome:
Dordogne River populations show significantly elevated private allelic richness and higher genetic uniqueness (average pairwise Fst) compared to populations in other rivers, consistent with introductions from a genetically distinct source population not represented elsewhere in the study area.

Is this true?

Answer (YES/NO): NO